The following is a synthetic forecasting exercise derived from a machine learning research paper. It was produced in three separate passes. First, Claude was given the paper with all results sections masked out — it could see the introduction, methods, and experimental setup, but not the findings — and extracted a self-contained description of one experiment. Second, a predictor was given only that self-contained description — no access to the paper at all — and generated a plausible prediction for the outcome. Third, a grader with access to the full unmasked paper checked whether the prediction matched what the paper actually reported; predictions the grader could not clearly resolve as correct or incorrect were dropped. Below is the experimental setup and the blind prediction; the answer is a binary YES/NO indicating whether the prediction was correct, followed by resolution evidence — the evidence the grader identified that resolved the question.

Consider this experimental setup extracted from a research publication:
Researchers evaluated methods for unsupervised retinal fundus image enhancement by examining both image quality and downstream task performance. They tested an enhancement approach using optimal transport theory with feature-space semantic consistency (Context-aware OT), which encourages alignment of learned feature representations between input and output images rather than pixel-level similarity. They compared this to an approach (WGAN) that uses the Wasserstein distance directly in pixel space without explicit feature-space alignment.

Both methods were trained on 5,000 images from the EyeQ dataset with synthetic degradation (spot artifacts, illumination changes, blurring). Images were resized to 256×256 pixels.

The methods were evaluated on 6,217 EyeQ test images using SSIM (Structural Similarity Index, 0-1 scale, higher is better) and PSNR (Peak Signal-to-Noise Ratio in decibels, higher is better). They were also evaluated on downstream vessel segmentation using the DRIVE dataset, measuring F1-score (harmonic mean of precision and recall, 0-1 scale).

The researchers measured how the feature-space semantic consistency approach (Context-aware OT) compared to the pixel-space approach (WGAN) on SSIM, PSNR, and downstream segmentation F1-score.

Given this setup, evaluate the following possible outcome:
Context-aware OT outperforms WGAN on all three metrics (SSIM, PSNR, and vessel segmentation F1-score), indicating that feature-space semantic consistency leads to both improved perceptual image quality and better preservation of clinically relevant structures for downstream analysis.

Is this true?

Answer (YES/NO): NO